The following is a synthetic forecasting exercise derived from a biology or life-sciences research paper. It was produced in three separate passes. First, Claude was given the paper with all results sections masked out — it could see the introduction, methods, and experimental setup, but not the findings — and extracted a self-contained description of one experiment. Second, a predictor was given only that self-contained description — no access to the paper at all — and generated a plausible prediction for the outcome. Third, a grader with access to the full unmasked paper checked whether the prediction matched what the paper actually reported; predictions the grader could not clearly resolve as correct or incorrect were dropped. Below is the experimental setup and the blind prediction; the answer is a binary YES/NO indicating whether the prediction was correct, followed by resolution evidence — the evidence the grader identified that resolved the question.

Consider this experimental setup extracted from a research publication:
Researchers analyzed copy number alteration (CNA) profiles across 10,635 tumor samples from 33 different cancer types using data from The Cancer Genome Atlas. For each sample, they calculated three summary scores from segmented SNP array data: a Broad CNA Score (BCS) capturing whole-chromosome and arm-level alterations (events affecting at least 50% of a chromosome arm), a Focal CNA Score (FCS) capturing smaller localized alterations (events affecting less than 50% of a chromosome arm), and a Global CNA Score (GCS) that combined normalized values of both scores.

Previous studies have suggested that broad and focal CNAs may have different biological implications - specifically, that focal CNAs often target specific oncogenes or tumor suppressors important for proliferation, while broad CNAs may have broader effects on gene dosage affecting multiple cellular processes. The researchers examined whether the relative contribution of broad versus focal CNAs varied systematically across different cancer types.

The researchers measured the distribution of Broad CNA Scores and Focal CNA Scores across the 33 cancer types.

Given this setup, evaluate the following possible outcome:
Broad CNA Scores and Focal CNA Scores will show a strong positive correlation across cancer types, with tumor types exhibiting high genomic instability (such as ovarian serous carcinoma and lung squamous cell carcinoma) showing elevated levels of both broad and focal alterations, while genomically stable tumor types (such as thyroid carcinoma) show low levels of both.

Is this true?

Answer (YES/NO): NO